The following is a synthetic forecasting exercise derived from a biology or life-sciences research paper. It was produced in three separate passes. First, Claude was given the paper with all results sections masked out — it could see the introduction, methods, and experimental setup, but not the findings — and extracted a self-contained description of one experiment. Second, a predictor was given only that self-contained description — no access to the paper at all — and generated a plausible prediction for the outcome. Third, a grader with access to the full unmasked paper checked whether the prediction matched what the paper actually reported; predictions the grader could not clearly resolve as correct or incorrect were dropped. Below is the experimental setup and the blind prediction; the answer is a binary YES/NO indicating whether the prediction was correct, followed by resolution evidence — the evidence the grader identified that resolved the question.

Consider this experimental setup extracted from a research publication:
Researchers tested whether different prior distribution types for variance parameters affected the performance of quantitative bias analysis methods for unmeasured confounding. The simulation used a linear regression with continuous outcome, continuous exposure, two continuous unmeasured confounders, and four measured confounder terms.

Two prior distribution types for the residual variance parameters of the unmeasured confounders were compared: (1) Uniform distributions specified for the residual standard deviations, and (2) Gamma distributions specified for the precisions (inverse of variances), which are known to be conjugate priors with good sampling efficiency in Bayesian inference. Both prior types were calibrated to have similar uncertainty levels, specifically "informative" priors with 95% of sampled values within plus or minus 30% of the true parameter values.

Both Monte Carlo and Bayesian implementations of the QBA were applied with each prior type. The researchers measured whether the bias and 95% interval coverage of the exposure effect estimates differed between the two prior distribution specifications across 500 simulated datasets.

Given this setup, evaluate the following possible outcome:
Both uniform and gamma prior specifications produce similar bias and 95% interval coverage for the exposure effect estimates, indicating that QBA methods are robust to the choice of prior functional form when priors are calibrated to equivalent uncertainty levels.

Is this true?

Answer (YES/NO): YES